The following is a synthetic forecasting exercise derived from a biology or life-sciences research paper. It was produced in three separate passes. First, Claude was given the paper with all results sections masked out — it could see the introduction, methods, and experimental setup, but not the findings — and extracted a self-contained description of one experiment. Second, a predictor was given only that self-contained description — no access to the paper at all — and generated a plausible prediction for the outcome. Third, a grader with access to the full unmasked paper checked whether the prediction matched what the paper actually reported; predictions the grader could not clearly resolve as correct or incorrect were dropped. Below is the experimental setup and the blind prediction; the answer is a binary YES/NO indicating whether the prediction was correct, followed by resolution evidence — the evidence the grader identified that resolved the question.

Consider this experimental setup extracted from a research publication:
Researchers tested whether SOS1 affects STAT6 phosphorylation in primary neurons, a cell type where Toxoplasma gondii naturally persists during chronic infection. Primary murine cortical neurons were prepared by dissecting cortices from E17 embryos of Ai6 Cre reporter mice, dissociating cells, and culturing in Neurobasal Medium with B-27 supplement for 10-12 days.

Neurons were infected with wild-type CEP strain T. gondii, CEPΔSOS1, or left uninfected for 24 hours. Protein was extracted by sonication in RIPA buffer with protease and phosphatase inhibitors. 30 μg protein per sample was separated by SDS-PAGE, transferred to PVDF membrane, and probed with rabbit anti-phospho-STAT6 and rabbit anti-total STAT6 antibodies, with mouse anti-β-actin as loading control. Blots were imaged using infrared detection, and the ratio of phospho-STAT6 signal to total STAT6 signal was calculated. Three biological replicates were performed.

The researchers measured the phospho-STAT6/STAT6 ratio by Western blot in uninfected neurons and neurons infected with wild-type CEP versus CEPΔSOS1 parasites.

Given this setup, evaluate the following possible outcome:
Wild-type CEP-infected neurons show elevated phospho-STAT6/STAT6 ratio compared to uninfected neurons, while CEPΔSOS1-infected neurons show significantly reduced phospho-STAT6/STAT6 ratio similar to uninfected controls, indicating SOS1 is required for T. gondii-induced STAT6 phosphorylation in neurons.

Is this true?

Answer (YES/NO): YES